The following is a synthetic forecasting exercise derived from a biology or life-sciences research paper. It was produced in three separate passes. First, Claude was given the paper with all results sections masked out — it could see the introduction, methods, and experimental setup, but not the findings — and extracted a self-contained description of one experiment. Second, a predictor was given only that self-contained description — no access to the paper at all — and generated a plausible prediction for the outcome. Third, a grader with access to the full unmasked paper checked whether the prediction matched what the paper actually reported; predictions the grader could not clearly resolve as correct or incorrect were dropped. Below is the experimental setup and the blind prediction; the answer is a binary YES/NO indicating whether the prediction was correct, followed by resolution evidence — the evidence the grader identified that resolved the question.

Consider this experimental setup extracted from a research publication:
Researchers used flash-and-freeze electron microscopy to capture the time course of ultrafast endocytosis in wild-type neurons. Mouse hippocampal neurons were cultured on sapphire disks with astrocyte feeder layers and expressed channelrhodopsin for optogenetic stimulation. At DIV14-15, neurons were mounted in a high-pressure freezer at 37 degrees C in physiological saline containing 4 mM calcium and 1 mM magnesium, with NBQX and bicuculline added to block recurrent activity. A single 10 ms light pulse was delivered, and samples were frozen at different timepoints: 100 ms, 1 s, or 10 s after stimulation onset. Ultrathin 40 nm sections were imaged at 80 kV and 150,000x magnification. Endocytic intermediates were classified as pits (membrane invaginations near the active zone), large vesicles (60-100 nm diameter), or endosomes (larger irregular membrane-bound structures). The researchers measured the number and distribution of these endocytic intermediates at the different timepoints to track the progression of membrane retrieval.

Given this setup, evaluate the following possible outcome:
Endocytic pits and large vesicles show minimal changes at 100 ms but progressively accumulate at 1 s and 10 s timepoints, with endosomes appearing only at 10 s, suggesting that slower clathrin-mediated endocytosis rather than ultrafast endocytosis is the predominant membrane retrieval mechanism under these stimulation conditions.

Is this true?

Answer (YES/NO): NO